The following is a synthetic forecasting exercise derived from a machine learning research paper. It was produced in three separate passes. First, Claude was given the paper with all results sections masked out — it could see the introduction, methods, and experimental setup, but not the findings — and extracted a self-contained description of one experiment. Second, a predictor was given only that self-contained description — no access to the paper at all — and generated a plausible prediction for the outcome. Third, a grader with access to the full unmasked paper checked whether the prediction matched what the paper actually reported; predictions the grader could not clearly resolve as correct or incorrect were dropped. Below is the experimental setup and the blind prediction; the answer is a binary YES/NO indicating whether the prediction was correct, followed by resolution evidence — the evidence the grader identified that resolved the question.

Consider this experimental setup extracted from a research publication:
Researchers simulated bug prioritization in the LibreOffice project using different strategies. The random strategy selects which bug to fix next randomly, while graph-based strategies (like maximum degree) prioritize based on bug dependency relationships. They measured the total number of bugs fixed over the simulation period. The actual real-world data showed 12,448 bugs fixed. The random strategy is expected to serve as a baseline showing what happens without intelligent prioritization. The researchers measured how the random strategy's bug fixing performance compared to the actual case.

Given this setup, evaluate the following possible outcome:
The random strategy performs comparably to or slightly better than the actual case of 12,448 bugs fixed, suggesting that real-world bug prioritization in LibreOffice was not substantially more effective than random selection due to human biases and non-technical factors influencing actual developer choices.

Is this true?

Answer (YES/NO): NO